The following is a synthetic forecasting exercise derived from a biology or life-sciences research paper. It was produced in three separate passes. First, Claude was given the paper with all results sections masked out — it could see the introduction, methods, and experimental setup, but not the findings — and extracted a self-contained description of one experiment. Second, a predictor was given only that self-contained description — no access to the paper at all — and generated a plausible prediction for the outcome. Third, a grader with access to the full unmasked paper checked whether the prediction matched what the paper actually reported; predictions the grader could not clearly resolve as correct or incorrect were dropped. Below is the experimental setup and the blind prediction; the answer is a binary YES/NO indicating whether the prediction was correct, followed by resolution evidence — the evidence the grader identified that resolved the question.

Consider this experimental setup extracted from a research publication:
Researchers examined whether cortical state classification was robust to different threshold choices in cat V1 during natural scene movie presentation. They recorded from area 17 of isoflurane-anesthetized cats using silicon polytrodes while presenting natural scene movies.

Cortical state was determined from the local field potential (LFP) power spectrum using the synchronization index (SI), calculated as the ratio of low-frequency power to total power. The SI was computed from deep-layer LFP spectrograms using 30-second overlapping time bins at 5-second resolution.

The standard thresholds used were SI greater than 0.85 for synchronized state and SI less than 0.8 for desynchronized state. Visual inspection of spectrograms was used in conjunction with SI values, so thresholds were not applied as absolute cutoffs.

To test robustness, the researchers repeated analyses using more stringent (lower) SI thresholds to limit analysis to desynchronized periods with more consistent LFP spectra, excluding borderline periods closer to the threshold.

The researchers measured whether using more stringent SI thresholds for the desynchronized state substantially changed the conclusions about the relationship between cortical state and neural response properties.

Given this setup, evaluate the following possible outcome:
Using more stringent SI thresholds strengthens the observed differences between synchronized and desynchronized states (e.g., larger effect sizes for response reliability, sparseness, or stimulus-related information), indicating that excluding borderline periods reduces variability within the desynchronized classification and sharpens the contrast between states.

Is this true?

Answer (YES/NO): NO